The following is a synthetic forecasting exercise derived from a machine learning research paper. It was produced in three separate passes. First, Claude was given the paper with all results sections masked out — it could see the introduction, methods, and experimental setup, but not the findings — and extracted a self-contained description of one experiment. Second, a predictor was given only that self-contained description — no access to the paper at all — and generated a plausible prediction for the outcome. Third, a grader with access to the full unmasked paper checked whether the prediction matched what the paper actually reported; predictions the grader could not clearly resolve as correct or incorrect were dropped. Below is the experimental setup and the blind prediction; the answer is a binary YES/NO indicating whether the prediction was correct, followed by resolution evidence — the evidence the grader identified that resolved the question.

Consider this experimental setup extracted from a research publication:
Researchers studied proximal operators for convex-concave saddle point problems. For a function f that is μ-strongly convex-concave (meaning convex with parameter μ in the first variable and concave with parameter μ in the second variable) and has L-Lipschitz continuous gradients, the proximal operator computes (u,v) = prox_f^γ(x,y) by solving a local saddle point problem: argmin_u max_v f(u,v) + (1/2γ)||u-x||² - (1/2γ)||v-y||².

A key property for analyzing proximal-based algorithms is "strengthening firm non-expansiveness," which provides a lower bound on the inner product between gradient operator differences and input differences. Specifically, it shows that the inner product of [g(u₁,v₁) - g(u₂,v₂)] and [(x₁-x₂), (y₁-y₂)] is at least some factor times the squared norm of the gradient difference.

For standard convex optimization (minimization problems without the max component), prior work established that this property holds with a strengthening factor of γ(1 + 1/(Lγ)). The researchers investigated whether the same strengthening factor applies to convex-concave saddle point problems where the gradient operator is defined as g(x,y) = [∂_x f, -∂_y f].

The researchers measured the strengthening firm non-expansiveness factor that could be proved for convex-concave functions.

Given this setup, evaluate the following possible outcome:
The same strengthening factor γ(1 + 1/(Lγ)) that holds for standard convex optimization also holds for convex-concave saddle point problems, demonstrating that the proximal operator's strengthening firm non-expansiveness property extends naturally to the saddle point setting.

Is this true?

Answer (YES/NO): NO